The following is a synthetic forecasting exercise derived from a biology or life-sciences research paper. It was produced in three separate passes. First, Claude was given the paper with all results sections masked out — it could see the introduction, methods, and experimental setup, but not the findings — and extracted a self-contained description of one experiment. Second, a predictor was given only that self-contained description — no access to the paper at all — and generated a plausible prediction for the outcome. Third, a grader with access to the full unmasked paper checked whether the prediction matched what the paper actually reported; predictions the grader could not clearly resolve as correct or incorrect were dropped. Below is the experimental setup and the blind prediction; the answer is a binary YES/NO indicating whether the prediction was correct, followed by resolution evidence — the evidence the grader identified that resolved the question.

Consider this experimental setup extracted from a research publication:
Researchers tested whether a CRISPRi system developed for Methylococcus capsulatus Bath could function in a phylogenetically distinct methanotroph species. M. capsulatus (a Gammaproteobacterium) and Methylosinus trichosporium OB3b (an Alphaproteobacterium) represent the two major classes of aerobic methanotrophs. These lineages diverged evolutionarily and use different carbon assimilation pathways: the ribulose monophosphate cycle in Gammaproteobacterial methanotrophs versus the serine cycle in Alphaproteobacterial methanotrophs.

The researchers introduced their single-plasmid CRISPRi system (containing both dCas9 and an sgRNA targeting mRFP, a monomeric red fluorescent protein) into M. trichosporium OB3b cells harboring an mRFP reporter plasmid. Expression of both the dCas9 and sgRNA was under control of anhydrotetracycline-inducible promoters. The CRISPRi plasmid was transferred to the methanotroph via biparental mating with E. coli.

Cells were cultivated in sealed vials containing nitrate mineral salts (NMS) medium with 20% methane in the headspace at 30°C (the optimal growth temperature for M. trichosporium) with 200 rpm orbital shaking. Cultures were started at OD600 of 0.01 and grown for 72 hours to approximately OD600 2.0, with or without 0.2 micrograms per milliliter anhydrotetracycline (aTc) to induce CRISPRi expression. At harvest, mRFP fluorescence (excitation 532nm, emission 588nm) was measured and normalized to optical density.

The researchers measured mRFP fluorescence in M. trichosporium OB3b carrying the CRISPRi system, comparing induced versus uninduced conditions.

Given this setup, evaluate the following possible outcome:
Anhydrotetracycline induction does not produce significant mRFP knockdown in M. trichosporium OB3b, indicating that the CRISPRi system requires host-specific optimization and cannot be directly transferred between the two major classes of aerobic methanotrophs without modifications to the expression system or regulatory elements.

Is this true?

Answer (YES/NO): NO